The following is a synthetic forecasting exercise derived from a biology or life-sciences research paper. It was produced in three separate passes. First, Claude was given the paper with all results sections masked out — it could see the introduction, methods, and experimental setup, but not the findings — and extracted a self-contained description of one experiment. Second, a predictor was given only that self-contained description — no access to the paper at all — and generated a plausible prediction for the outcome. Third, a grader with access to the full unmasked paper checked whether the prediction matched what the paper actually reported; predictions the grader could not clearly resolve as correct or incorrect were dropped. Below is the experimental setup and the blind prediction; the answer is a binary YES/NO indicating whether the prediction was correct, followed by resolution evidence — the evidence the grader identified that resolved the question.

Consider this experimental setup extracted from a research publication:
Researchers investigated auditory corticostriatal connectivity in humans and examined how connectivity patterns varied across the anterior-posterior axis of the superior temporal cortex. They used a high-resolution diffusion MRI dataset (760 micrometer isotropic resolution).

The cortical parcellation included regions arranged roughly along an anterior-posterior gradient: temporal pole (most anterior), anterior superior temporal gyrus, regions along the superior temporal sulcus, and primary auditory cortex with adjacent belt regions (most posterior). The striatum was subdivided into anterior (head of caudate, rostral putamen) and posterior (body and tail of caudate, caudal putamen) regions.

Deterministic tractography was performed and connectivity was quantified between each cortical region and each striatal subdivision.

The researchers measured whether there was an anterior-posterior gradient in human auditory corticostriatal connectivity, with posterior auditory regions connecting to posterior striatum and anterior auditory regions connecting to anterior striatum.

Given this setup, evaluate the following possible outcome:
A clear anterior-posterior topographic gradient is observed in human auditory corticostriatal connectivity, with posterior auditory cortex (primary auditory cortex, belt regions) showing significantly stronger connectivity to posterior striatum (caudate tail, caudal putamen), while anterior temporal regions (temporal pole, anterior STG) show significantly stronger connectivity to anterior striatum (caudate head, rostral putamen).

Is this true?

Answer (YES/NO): NO